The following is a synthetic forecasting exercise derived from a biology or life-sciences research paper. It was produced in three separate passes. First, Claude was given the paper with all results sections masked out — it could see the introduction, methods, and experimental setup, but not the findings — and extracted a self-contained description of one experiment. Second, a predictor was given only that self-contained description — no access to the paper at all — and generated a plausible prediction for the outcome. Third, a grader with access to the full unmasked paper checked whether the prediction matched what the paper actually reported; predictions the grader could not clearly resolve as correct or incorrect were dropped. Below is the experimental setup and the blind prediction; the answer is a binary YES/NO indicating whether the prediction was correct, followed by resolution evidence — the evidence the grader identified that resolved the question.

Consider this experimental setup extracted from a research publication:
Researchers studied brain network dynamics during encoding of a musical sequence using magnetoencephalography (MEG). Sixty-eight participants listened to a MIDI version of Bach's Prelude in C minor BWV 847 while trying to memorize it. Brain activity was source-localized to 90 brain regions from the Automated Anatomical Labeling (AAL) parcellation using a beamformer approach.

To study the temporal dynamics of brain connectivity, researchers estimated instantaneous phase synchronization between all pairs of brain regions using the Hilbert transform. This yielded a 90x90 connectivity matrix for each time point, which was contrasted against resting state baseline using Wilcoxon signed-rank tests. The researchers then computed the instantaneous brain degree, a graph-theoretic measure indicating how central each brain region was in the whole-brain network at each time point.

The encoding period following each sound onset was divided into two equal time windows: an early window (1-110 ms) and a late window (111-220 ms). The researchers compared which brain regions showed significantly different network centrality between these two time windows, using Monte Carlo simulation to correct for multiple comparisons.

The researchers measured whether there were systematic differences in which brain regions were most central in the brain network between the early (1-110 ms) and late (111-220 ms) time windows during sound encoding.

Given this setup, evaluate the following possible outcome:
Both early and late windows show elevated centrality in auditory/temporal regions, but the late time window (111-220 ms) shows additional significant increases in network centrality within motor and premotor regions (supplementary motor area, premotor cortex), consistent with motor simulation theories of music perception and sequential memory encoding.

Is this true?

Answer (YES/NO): NO